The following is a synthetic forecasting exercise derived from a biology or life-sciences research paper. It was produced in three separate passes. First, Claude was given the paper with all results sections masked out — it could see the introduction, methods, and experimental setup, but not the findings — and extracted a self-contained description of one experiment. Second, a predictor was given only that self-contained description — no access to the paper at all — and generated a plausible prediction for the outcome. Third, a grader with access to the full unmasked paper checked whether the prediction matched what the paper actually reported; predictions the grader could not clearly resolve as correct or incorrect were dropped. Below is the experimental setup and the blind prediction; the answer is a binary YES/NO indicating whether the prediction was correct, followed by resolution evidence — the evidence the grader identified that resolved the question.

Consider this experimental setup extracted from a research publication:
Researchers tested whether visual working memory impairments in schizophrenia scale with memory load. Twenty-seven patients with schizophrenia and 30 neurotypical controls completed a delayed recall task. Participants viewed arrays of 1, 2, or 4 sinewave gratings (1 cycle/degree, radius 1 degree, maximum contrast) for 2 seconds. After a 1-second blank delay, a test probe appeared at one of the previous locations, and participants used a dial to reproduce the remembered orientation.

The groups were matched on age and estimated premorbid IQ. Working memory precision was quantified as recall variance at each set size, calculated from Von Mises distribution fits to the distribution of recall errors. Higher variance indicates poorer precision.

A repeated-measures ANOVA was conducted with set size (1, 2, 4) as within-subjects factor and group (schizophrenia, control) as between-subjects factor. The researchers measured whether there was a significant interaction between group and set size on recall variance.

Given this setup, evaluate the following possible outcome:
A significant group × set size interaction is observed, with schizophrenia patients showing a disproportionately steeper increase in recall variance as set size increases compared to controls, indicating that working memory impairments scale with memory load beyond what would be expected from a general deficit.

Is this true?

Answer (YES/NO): YES